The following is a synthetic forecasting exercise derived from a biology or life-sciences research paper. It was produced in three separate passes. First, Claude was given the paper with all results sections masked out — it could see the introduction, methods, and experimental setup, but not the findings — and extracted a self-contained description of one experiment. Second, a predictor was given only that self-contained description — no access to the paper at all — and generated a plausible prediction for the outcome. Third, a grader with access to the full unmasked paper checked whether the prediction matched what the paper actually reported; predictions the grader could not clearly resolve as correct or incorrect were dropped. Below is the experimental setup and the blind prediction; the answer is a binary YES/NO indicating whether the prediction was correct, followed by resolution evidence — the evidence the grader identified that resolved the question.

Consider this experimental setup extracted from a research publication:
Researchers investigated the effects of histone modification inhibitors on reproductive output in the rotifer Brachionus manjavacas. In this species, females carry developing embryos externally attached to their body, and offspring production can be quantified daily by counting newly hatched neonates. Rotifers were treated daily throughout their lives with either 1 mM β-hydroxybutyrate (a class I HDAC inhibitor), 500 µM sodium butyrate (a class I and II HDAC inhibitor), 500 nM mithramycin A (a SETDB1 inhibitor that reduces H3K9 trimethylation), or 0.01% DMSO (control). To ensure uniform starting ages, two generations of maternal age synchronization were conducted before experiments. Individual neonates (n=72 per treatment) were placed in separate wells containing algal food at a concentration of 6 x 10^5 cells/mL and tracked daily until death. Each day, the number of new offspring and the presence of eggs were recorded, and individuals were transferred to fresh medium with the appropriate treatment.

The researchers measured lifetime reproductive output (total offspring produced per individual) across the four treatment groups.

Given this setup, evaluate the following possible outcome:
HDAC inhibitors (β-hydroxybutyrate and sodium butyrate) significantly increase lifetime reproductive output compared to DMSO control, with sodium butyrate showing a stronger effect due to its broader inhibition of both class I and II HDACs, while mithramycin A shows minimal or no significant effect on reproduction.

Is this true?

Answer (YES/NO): NO